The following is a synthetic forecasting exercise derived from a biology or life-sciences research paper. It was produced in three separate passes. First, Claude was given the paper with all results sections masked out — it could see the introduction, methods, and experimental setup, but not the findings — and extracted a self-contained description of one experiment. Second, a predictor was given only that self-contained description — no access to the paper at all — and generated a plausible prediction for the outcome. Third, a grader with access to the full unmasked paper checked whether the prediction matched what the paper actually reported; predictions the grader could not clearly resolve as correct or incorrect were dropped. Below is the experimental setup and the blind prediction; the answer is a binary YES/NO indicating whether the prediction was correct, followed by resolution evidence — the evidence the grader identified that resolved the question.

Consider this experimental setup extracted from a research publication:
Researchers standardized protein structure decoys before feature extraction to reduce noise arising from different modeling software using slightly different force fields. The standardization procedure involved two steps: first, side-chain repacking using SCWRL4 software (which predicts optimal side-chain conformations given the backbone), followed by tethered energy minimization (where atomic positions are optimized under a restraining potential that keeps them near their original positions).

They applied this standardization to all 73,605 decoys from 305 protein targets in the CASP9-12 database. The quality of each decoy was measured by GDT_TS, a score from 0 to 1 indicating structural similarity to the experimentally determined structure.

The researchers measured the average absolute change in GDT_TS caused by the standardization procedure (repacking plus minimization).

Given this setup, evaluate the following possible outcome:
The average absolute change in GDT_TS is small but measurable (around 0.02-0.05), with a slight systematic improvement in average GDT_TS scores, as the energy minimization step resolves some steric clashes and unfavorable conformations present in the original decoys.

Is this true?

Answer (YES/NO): NO